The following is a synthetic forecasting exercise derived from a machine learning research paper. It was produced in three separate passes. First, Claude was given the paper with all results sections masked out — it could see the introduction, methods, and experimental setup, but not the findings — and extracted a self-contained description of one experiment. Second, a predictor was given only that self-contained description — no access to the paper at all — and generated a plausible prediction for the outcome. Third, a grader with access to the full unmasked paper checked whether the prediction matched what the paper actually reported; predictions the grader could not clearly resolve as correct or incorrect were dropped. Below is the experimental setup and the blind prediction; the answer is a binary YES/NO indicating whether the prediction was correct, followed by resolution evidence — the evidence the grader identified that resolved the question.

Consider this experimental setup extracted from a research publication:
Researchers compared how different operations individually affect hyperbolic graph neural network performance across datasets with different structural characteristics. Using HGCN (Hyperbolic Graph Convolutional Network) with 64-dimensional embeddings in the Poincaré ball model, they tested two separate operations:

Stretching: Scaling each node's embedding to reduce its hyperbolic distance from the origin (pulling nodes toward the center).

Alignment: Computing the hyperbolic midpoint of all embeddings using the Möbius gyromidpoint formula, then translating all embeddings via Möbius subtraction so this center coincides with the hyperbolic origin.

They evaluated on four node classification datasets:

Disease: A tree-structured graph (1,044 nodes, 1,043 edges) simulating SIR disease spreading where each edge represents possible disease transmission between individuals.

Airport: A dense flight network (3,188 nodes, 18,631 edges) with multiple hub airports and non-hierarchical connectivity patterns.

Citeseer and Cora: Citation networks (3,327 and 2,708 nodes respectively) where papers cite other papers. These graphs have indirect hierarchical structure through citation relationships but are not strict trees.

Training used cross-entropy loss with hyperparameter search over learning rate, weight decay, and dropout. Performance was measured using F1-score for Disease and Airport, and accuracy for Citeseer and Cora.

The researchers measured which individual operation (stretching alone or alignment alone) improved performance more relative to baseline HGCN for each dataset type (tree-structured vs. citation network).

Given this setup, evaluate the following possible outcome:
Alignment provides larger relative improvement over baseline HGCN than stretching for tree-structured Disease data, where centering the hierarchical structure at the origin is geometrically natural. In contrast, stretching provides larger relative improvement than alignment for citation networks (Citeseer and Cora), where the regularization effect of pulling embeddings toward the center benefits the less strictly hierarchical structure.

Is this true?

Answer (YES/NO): YES